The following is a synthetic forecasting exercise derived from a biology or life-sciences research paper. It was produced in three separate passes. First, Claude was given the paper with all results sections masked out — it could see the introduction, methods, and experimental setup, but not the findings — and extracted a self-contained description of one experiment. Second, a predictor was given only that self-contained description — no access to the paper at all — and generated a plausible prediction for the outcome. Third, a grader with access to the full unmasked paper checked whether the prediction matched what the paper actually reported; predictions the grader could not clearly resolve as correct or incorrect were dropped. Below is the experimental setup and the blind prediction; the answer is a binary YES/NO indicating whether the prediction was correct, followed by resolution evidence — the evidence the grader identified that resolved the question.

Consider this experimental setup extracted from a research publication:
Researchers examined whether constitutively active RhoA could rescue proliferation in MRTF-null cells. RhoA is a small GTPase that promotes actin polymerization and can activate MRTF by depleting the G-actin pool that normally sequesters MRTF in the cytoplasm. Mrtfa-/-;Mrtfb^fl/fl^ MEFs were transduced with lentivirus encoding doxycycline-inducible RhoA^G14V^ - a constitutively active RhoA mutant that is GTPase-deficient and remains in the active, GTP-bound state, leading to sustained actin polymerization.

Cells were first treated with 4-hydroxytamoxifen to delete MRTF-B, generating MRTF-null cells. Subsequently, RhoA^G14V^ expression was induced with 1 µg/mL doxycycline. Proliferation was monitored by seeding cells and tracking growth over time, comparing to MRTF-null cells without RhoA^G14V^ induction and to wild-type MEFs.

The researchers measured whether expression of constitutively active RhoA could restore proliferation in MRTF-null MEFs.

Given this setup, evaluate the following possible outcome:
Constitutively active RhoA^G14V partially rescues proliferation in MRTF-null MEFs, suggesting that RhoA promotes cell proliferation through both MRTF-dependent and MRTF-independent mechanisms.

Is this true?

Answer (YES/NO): NO